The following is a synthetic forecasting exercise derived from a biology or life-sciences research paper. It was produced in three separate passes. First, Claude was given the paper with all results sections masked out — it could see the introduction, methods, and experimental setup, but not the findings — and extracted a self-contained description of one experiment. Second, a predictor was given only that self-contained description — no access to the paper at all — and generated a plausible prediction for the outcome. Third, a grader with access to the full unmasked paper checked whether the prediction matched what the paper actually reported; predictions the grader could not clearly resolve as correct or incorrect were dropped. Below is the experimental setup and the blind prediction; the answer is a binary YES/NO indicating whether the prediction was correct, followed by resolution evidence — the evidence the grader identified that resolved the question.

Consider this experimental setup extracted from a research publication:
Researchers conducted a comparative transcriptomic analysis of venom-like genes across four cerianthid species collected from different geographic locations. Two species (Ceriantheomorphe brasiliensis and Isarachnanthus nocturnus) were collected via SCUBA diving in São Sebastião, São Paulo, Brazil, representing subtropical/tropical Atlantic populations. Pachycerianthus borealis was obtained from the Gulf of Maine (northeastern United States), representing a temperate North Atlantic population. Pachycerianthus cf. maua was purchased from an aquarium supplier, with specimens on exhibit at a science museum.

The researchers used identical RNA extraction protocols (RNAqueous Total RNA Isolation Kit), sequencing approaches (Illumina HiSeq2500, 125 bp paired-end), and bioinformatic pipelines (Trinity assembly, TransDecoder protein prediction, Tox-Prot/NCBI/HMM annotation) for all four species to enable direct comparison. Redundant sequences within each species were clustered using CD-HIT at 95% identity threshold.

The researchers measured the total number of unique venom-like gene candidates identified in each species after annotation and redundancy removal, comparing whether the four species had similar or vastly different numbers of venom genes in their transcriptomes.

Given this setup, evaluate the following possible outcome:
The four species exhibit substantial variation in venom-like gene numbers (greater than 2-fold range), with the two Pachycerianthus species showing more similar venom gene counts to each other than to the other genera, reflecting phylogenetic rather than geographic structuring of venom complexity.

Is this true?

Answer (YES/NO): NO